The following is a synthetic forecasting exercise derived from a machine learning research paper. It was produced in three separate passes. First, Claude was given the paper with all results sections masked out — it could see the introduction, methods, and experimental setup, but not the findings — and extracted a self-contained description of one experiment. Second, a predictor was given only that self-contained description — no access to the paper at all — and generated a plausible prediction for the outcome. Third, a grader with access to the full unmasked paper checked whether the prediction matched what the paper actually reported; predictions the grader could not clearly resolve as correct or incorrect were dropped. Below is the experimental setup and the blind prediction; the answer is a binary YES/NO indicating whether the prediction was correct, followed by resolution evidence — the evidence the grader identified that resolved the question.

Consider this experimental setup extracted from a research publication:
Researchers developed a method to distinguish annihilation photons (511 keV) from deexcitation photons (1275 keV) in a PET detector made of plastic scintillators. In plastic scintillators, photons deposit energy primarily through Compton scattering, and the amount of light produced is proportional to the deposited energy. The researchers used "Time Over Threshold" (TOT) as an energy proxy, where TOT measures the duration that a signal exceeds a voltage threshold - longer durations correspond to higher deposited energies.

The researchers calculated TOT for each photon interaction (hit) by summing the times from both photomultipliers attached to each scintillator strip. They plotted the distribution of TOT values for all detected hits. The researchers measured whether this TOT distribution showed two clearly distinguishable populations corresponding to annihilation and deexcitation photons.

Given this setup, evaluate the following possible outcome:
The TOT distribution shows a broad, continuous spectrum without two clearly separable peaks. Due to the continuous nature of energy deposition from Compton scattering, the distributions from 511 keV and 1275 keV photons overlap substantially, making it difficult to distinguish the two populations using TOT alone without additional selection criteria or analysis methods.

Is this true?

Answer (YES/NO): NO